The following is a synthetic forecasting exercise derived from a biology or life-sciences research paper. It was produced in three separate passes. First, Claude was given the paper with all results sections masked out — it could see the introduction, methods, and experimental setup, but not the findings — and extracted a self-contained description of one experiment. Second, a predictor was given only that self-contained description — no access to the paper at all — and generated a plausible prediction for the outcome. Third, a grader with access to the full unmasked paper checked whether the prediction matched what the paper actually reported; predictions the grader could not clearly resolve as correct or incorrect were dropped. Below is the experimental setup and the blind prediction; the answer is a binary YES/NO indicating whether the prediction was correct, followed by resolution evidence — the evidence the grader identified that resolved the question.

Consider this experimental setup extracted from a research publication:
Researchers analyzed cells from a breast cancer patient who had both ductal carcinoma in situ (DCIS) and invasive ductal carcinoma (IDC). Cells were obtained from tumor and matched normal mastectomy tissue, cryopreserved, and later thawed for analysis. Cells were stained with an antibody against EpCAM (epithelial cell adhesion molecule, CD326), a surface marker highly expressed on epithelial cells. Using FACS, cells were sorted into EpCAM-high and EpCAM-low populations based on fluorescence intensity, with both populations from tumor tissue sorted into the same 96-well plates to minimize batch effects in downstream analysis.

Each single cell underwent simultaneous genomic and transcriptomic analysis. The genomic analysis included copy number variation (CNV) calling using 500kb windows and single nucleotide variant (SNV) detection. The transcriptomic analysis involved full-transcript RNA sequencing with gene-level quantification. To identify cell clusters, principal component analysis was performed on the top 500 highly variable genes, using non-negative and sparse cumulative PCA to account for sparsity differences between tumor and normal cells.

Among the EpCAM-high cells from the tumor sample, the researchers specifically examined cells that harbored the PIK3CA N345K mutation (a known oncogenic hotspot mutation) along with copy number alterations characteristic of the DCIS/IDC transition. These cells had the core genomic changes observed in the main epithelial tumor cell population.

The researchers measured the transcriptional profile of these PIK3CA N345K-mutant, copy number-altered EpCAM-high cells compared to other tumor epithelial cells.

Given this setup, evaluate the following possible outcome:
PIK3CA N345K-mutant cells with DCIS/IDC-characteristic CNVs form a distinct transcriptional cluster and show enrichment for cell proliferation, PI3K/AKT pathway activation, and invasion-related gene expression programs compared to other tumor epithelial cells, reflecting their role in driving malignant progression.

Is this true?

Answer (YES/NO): NO